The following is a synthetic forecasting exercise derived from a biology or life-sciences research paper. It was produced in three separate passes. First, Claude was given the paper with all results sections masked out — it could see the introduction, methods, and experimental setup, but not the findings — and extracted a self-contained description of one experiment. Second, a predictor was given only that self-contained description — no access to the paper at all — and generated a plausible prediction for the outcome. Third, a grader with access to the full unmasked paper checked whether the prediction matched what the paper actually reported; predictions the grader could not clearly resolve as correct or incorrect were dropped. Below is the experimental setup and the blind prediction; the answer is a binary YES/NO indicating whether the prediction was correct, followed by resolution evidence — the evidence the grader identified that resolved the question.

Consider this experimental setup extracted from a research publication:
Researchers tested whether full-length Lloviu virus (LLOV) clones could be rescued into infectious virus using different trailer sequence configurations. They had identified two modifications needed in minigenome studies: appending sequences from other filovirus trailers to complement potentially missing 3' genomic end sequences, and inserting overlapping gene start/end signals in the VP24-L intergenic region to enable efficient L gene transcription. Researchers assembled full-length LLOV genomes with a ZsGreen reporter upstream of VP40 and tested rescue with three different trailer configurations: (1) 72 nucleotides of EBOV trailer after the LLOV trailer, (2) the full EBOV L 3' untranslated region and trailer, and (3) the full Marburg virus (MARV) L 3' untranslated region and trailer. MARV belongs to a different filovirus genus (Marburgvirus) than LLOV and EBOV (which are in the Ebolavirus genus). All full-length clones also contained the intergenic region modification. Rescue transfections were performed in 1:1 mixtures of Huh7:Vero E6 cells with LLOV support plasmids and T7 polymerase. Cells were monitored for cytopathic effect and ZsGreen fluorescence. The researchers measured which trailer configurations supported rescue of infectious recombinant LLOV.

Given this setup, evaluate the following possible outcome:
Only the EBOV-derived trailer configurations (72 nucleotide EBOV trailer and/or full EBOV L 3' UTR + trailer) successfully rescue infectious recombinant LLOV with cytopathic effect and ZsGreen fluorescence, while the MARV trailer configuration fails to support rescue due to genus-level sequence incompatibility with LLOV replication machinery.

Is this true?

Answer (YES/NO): NO